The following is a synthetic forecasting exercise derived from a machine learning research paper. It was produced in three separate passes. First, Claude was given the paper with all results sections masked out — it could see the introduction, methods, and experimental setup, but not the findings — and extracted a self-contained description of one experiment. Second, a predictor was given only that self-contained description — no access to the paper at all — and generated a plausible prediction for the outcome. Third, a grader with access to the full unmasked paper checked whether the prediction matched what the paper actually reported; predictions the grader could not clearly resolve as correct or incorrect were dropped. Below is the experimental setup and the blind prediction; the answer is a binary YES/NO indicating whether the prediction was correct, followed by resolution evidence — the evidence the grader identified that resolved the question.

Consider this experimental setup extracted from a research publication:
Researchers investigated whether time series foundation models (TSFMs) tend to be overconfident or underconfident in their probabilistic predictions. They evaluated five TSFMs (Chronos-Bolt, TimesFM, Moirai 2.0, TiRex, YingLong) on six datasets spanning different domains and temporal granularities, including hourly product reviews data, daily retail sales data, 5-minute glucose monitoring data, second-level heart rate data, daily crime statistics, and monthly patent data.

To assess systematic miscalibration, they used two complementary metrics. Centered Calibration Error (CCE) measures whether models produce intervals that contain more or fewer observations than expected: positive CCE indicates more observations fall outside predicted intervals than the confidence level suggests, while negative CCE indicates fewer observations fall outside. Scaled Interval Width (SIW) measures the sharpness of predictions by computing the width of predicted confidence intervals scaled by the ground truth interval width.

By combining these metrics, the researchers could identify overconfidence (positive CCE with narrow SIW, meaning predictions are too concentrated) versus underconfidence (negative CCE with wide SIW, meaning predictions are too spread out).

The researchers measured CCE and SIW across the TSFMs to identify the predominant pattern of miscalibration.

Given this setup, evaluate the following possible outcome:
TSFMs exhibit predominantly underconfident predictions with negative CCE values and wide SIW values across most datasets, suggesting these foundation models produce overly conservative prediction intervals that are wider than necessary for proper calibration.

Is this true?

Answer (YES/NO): NO